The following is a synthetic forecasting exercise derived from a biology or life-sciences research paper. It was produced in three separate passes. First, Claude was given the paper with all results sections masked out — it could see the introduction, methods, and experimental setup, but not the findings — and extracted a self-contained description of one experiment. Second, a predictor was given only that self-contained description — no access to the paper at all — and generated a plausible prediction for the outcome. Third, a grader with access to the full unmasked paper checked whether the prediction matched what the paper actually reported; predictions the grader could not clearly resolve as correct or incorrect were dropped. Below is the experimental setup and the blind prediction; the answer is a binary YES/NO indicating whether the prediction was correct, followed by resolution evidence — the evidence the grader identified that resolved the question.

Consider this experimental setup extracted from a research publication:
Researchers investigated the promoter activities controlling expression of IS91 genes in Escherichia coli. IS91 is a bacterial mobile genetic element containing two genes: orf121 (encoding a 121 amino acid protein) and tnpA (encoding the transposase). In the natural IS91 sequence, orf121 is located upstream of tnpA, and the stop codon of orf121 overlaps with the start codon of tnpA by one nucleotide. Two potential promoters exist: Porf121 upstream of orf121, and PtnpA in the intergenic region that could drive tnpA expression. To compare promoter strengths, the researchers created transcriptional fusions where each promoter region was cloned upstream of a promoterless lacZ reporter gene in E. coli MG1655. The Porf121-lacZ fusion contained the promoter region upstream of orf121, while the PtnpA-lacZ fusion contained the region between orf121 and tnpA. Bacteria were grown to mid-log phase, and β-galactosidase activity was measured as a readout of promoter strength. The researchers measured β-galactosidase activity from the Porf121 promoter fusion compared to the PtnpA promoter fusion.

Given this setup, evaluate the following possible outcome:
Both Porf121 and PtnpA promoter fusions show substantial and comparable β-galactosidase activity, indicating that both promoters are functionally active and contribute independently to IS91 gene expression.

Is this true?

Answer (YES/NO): NO